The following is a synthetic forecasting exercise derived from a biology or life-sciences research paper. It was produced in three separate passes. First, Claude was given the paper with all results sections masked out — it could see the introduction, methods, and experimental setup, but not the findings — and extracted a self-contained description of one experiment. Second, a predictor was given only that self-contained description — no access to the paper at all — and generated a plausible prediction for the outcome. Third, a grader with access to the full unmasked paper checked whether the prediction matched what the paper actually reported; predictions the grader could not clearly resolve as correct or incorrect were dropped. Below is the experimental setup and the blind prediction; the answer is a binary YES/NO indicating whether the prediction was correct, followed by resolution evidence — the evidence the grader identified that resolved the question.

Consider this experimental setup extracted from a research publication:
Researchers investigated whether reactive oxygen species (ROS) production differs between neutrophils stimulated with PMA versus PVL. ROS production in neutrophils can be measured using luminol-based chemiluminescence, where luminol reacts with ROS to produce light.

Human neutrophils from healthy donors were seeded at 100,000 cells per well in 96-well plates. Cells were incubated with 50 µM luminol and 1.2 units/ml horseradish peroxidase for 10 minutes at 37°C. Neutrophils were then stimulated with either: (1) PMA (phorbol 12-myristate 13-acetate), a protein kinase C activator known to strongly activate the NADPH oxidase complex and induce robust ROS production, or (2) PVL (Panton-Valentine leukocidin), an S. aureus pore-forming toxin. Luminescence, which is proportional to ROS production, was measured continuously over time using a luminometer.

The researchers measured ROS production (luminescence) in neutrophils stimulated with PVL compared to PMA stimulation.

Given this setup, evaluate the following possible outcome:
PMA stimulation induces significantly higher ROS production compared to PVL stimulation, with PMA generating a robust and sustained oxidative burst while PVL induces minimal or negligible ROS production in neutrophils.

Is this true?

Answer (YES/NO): YES